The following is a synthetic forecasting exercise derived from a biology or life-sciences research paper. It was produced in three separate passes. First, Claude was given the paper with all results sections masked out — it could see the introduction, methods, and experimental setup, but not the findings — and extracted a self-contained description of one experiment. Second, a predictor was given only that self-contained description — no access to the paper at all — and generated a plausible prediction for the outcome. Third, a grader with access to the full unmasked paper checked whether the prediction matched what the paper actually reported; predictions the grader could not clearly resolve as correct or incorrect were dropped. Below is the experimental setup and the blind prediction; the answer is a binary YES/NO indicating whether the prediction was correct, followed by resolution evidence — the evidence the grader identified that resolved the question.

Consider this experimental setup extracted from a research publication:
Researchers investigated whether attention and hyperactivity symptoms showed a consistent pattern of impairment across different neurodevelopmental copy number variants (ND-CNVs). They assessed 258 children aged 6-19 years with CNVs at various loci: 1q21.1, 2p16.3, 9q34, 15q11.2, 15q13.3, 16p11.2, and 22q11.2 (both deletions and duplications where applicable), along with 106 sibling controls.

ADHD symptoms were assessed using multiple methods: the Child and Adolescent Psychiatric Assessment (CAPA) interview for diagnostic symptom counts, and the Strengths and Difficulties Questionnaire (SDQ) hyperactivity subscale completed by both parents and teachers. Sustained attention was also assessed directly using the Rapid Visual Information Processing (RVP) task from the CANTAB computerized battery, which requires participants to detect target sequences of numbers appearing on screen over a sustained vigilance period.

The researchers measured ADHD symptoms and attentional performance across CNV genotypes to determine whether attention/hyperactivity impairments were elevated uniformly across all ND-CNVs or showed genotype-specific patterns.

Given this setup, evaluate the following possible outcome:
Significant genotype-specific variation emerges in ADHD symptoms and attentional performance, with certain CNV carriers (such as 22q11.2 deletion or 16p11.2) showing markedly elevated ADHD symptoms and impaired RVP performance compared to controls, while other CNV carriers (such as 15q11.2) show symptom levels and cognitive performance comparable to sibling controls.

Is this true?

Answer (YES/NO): NO